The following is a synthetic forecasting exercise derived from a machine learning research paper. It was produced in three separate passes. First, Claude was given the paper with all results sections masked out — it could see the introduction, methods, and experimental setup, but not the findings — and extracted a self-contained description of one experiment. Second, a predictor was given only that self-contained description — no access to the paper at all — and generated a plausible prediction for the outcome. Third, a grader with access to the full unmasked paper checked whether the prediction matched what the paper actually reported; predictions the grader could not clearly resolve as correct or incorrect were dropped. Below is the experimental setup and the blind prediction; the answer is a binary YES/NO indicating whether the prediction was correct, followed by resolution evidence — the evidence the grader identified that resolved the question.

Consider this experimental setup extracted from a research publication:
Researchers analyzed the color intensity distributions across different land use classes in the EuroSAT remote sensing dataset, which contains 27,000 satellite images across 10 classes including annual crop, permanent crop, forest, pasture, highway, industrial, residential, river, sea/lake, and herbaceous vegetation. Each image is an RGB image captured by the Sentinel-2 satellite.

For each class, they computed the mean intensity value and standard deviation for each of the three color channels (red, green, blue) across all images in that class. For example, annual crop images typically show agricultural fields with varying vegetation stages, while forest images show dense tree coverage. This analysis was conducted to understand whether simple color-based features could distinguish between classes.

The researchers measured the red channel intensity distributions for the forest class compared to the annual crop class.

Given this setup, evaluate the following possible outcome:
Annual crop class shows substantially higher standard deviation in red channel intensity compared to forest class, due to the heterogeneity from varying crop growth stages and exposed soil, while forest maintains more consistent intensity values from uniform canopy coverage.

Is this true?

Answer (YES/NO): YES